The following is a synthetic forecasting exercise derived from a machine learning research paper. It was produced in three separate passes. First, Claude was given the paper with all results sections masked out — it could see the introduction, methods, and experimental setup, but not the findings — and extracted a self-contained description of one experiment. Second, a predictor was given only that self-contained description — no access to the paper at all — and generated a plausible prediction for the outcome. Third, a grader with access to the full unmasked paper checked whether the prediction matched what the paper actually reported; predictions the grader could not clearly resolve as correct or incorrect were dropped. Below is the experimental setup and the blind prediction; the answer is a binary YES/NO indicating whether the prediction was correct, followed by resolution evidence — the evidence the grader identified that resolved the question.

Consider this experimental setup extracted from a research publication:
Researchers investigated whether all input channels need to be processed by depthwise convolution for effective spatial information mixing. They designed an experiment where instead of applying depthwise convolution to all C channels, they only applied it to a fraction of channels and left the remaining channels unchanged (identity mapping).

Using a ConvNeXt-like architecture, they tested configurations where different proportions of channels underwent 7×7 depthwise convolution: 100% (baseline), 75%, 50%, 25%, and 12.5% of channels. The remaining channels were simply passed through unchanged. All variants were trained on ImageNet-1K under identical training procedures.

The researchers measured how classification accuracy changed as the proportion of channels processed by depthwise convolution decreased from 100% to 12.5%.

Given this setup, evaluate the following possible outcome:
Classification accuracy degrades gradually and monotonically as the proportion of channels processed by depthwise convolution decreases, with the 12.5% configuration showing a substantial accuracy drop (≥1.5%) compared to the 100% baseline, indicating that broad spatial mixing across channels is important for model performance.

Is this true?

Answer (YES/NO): NO